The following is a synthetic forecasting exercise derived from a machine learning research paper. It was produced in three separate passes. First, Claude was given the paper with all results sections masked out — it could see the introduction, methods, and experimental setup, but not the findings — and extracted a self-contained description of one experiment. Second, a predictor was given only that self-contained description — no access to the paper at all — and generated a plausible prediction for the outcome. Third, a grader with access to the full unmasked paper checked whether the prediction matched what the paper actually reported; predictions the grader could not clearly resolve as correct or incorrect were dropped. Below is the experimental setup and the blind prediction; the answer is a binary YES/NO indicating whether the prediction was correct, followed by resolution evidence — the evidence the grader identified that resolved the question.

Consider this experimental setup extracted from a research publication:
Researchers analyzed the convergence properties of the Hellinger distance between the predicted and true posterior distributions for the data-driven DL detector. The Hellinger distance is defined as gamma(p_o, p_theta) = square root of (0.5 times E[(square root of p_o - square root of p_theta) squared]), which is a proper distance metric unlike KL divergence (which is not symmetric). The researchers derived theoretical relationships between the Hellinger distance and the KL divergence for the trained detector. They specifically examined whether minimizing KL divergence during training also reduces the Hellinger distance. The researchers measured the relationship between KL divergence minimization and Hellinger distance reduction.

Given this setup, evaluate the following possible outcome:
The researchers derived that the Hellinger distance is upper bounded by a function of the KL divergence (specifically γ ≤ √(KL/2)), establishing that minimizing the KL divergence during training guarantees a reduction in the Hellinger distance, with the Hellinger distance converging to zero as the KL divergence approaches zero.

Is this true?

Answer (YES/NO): YES